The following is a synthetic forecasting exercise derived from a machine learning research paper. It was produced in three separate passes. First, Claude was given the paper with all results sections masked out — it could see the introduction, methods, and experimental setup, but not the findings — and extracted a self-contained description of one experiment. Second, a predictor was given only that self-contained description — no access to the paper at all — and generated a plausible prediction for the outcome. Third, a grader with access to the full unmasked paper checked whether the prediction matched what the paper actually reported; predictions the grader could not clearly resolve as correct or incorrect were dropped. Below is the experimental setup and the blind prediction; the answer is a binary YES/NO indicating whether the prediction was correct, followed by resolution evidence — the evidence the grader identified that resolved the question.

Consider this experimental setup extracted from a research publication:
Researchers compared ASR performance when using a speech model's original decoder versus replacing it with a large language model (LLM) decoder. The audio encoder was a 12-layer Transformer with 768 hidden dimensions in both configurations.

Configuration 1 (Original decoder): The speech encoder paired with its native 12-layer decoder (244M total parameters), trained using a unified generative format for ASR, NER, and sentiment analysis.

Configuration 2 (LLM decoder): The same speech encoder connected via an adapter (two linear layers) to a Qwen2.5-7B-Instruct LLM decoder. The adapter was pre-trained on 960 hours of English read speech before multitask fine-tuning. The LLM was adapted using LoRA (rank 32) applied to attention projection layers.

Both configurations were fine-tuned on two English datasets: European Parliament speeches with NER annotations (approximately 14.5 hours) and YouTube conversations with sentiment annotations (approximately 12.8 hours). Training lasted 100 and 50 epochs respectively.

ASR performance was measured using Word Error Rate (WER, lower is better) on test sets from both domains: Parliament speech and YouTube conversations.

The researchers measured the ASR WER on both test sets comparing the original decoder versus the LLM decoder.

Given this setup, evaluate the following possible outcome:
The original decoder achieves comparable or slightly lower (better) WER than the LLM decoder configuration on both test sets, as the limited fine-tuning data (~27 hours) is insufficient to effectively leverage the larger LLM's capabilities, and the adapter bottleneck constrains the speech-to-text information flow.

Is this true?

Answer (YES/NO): YES